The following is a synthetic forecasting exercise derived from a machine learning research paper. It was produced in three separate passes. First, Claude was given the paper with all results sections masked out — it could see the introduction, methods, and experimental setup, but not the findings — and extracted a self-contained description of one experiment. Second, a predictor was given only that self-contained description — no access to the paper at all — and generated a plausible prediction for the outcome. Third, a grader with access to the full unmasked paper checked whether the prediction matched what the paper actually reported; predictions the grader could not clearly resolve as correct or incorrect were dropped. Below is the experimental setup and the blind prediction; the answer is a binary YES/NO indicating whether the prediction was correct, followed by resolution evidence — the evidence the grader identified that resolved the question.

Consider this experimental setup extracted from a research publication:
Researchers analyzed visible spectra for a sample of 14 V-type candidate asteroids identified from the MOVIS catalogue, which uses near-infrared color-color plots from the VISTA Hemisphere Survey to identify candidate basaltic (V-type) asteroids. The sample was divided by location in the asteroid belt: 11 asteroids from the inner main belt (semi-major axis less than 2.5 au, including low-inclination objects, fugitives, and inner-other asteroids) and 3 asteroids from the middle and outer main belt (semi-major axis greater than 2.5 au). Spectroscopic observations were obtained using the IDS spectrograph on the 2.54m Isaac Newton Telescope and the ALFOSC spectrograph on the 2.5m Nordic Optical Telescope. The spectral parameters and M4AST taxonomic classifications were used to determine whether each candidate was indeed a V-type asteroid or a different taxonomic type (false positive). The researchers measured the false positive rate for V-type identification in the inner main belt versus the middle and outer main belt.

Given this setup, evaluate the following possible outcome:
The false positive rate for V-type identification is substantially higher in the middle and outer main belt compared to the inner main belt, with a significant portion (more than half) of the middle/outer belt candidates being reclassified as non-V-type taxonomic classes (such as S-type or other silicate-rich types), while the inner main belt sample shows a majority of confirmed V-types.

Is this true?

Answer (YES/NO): YES